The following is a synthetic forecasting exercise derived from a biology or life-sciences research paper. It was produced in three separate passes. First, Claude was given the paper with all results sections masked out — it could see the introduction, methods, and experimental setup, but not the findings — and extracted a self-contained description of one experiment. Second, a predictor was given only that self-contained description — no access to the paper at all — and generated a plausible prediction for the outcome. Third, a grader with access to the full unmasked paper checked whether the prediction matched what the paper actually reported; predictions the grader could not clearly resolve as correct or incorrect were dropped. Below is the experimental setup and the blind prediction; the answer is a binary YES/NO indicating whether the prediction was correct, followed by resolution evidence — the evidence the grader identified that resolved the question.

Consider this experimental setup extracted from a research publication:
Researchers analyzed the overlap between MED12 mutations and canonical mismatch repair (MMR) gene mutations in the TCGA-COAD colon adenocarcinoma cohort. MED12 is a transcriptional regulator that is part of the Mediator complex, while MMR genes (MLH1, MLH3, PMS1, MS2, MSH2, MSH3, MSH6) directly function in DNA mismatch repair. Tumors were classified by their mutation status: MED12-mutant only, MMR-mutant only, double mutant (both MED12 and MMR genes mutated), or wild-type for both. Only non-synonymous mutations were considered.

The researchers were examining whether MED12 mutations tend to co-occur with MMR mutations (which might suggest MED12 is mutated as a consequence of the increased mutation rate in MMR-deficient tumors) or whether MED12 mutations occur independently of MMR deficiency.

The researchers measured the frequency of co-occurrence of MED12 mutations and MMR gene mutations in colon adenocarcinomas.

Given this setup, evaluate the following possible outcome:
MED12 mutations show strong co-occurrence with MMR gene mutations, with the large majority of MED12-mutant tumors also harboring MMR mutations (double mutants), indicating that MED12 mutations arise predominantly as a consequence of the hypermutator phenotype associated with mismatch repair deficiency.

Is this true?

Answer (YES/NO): NO